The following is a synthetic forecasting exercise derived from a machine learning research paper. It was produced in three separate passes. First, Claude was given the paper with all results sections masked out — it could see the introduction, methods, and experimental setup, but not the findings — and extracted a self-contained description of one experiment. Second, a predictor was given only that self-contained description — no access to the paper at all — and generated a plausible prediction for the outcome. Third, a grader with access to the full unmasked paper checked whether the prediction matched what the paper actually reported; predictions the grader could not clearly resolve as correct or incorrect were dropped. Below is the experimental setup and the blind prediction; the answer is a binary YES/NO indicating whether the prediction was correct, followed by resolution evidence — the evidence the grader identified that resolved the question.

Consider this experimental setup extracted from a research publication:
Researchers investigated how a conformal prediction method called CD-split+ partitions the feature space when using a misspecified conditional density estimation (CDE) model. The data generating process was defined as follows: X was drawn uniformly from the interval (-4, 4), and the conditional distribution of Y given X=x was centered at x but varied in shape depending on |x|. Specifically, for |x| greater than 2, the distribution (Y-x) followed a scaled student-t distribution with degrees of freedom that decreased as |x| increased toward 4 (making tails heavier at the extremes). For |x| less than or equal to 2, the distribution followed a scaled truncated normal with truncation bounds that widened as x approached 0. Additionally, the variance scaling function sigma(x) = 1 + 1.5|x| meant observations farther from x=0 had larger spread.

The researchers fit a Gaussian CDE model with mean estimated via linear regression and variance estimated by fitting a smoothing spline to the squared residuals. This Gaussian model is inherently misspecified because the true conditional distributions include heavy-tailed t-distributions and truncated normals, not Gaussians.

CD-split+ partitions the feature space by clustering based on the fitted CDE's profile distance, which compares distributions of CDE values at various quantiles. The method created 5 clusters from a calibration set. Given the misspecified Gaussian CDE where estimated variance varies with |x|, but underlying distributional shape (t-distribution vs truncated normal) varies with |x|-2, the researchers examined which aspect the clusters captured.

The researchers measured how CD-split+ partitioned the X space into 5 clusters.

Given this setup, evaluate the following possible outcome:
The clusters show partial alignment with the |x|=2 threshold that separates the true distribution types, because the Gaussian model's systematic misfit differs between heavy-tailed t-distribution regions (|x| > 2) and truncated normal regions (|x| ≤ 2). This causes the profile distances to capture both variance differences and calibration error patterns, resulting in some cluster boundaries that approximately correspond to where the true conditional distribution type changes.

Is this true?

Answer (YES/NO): NO